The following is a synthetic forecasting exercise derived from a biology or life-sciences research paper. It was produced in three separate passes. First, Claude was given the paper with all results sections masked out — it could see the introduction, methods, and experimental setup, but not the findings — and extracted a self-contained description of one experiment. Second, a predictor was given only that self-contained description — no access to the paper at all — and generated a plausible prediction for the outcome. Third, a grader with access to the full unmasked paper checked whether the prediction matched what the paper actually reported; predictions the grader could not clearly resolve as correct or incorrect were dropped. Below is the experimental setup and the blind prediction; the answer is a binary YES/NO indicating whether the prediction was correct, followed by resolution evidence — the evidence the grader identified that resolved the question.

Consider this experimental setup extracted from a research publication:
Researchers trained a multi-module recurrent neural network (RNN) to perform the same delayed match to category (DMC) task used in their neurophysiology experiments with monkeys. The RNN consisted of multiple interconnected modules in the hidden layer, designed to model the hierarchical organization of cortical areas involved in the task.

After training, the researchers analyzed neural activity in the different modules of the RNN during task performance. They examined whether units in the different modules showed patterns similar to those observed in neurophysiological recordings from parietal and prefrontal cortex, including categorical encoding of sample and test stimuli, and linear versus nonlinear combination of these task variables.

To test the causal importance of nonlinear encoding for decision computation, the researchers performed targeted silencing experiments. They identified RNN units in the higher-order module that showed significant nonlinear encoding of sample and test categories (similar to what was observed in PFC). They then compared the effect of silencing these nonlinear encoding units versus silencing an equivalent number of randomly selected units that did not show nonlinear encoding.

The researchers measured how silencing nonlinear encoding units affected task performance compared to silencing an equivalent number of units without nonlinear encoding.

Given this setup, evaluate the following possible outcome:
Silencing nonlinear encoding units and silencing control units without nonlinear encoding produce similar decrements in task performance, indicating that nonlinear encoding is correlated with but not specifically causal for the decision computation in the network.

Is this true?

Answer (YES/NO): NO